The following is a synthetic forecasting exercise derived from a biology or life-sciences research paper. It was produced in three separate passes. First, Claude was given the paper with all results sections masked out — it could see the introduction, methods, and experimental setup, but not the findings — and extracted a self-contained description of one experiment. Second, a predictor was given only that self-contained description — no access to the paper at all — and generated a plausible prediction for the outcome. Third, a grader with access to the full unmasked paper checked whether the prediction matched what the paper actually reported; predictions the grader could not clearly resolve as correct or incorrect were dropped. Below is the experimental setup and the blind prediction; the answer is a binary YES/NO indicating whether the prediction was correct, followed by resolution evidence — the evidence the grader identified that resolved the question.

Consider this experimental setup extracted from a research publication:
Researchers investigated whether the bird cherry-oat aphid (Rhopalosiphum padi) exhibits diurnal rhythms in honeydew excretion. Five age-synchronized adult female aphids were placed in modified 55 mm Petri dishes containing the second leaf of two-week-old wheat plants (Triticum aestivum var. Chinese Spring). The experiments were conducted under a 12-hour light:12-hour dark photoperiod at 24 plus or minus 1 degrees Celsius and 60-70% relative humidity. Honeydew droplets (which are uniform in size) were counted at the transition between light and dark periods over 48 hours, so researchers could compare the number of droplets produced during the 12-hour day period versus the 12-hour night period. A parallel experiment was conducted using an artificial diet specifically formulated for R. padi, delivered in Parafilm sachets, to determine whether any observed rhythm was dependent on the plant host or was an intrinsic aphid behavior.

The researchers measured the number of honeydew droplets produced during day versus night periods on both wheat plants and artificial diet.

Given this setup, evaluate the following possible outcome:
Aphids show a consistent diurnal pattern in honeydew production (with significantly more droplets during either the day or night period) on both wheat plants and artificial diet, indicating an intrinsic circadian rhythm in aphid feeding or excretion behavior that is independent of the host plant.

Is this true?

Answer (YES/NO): YES